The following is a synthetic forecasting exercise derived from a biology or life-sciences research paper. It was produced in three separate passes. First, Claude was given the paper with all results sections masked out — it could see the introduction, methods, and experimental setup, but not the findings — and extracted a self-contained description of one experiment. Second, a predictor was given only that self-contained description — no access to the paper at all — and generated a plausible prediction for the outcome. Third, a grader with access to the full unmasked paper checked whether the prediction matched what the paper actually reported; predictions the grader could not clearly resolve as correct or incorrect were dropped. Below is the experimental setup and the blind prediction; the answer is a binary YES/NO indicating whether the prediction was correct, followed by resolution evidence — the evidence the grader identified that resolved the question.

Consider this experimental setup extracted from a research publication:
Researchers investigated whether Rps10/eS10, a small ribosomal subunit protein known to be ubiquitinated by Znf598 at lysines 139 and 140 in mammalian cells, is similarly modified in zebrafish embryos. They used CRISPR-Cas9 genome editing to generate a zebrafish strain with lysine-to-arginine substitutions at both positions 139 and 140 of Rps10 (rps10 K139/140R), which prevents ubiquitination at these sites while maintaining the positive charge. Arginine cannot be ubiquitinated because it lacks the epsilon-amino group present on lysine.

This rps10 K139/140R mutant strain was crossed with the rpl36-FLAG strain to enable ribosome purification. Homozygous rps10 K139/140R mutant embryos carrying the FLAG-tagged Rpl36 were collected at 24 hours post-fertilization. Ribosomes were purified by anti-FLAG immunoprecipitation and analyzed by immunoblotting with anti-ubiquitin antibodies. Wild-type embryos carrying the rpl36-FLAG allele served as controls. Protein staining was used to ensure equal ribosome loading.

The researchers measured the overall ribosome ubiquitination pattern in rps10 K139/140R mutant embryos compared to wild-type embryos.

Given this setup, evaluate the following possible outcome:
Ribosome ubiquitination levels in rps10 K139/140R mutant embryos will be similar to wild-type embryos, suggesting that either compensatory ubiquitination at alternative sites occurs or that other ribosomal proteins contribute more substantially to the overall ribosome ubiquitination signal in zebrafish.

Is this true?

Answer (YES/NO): NO